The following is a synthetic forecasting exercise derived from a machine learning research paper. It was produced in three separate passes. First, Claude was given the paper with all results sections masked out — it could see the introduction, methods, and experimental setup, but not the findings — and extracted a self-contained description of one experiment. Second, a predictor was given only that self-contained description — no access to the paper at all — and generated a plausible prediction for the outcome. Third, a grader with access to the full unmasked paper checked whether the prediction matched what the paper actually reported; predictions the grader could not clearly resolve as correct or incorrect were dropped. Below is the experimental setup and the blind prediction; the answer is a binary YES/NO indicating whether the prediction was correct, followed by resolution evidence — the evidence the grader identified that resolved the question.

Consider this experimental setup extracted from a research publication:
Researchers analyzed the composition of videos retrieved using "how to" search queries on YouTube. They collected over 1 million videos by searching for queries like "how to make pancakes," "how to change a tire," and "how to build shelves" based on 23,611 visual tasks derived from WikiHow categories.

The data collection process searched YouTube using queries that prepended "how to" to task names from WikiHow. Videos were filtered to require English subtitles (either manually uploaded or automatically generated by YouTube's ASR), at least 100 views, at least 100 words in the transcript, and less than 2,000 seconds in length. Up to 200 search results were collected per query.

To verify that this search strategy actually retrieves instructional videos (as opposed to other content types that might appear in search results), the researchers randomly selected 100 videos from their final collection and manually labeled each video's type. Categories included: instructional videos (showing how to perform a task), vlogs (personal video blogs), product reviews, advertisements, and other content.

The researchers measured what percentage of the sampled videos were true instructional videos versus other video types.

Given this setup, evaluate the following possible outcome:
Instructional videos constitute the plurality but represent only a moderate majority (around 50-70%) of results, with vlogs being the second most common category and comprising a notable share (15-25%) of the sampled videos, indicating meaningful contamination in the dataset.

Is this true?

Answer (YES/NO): NO